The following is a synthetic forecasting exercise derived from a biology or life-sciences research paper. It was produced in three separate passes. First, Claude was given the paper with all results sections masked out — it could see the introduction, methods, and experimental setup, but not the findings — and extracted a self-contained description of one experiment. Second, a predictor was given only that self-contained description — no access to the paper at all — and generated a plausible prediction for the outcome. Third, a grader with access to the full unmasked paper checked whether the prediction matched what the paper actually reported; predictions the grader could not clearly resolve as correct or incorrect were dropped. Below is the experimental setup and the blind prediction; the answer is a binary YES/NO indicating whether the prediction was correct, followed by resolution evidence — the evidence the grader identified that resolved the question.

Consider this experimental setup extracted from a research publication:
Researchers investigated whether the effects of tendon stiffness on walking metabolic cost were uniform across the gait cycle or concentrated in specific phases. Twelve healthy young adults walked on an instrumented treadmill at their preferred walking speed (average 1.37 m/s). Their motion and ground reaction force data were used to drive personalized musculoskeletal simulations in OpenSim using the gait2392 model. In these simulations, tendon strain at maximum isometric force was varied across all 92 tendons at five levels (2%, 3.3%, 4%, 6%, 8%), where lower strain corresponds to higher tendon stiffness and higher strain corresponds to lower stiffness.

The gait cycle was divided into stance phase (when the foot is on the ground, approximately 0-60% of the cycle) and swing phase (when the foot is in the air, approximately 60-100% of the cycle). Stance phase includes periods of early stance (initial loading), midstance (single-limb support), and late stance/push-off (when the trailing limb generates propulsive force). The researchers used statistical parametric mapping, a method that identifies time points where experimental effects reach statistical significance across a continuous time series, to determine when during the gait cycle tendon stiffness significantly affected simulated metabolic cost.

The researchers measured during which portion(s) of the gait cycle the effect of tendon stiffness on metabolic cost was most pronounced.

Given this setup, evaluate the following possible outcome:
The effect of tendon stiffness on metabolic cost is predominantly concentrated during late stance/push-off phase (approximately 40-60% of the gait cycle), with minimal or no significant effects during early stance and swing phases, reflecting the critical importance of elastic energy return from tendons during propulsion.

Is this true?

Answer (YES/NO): NO